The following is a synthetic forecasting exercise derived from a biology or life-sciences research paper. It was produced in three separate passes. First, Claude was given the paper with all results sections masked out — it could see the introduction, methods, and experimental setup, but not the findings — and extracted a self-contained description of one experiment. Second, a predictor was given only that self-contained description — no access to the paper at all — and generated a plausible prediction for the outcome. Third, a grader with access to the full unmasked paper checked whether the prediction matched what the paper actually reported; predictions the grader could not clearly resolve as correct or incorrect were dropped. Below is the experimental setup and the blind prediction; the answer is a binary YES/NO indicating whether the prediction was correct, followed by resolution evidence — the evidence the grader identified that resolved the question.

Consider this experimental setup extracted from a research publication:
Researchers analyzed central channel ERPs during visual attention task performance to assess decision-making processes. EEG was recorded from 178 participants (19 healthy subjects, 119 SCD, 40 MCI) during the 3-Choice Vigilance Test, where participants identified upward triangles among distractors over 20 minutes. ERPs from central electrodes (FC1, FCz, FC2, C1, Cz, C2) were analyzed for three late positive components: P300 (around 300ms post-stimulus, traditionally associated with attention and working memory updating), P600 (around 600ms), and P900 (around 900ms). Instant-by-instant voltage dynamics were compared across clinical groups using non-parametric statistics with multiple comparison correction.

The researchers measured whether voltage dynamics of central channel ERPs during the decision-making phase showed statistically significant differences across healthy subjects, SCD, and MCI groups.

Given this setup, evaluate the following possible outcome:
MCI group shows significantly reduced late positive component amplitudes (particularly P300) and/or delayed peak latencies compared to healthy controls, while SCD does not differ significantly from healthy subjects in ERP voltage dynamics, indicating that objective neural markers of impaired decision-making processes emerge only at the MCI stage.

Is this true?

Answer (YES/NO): NO